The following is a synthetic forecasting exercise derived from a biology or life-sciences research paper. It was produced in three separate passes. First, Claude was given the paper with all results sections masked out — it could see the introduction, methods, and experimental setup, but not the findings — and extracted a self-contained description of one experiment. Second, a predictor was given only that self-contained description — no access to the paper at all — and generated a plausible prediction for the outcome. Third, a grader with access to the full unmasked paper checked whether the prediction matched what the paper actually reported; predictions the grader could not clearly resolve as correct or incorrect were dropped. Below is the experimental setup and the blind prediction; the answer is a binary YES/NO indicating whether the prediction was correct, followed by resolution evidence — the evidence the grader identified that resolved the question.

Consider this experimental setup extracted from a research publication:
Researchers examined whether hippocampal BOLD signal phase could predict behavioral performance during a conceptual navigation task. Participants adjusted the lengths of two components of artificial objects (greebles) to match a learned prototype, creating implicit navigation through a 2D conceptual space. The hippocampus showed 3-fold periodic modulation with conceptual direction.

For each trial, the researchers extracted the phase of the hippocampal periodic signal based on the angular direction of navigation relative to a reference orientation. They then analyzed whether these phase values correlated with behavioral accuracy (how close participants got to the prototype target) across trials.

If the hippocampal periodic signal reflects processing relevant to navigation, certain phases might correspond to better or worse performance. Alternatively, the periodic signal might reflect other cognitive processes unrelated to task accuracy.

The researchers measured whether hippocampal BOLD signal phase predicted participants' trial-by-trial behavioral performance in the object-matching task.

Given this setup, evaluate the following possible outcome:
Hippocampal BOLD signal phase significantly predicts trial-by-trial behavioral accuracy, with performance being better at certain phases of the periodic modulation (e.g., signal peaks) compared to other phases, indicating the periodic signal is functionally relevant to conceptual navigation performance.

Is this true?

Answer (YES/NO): YES